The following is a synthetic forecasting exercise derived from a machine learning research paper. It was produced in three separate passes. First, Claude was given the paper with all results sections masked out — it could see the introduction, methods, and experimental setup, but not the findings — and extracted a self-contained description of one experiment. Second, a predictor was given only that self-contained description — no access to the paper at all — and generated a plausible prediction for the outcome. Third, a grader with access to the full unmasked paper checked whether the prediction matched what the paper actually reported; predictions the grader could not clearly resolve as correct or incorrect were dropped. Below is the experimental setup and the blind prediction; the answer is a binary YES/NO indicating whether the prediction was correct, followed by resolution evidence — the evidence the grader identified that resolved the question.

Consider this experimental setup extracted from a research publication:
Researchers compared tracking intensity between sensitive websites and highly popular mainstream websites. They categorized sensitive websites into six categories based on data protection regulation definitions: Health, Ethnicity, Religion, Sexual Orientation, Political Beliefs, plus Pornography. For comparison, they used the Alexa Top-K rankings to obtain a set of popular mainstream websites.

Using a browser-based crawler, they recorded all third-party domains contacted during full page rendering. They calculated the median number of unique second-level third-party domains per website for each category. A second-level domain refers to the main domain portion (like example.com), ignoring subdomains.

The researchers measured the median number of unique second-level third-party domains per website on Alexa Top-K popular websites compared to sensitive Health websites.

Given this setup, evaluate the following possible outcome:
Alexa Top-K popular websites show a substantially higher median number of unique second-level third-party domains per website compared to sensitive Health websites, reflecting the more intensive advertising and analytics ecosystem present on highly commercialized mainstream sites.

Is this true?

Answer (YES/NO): YES